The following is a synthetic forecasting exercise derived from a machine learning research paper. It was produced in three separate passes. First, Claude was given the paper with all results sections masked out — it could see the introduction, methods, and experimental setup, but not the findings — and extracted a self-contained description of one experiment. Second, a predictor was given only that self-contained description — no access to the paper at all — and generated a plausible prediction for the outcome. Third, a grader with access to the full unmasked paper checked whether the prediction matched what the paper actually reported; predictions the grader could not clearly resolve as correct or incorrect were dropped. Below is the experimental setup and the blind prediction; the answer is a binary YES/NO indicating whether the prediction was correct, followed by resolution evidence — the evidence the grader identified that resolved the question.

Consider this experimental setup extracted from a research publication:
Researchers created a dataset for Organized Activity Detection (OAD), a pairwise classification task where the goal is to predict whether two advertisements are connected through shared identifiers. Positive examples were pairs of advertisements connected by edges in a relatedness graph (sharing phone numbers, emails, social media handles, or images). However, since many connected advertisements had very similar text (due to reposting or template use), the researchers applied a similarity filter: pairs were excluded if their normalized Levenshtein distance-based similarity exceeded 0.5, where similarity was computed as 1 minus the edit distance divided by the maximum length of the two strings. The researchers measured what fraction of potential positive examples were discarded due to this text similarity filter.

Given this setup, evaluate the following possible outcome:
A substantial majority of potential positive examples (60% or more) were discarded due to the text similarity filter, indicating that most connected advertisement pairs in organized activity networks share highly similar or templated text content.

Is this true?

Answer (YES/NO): NO